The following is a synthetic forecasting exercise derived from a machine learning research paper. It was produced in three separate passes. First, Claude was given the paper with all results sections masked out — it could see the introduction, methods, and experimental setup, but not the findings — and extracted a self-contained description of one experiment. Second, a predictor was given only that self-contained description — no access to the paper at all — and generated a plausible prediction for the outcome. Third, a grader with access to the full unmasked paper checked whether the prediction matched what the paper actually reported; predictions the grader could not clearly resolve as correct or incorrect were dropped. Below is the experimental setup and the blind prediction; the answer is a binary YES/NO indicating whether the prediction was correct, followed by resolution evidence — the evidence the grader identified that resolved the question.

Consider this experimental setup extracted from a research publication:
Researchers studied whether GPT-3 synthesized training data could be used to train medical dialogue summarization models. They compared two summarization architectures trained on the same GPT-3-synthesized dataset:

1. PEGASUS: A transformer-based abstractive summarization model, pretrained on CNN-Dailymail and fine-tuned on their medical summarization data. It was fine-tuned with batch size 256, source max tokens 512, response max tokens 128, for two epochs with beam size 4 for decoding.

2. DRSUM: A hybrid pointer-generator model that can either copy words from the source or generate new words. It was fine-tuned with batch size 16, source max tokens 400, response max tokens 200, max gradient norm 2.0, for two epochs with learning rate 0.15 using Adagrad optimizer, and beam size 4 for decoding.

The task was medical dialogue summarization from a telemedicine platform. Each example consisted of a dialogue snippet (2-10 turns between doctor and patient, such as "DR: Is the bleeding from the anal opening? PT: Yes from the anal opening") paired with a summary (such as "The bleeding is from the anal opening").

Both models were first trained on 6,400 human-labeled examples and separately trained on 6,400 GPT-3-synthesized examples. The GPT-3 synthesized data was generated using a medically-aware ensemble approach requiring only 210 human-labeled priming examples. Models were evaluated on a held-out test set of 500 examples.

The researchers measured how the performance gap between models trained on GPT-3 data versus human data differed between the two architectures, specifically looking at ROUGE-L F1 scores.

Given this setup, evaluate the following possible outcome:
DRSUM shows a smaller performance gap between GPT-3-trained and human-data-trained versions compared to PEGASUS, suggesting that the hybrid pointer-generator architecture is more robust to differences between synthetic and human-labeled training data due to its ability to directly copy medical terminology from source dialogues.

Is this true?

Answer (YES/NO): NO